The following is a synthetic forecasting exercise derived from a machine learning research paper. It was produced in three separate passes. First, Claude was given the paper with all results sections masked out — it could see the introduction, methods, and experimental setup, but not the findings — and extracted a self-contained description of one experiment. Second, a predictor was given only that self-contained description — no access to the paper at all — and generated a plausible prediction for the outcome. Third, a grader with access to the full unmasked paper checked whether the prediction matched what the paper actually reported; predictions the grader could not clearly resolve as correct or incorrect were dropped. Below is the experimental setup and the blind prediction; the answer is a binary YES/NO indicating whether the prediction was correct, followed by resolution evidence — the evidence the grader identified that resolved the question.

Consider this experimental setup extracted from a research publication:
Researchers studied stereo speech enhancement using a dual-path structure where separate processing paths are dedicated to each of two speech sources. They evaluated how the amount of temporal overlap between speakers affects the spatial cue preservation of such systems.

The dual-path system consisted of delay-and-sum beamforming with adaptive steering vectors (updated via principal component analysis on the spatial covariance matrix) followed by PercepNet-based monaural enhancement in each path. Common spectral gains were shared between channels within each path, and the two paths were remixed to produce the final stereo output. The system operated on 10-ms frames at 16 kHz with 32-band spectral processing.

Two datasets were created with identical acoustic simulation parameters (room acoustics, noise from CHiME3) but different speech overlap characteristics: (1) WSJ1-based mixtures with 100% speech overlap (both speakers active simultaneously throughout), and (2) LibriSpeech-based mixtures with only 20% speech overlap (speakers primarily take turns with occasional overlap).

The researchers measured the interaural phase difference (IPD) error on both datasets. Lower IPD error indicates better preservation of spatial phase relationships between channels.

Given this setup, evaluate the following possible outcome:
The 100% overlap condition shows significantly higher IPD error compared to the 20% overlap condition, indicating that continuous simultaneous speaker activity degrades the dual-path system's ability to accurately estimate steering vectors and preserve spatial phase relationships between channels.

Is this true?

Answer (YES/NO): YES